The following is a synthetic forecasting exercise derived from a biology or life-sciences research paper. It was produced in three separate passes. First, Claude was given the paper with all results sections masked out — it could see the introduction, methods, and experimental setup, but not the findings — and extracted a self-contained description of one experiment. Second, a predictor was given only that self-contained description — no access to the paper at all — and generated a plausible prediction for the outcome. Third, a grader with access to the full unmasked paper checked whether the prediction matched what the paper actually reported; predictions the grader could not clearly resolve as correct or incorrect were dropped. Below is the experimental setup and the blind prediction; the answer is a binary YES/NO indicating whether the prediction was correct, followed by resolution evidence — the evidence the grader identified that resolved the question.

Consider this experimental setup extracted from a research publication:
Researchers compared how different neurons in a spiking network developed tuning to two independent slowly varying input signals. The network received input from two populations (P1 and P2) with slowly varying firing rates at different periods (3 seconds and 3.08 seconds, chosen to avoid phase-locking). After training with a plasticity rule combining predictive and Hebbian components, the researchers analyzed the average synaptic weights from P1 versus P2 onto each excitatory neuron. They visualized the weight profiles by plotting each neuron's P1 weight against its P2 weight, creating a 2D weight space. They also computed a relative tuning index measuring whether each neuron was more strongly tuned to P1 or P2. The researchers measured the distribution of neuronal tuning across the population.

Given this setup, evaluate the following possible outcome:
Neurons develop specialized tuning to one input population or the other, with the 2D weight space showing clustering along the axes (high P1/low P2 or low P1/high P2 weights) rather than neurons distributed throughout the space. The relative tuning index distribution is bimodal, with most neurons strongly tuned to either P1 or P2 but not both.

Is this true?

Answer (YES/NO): YES